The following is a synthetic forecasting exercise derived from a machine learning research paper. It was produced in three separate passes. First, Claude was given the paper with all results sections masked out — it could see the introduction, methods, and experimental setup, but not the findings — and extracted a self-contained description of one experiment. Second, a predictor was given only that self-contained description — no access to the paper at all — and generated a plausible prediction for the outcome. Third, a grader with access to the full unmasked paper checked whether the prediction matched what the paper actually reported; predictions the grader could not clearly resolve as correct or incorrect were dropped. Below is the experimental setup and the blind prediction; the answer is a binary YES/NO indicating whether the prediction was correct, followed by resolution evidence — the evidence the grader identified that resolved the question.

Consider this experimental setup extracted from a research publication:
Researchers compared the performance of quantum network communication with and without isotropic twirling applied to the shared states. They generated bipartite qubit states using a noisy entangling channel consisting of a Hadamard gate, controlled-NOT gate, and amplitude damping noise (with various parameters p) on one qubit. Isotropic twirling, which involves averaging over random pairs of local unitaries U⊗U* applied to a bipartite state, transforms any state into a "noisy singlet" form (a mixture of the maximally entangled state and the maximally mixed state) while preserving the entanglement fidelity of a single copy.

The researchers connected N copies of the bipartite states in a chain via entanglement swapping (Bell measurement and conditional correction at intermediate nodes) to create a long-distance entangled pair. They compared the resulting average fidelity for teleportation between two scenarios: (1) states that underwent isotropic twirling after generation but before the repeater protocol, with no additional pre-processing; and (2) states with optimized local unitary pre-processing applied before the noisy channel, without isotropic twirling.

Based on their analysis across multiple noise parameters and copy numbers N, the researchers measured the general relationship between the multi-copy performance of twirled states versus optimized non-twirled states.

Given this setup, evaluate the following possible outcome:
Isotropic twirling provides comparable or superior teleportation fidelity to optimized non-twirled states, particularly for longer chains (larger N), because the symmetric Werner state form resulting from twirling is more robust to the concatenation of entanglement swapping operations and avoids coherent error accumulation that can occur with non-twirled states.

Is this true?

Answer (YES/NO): NO